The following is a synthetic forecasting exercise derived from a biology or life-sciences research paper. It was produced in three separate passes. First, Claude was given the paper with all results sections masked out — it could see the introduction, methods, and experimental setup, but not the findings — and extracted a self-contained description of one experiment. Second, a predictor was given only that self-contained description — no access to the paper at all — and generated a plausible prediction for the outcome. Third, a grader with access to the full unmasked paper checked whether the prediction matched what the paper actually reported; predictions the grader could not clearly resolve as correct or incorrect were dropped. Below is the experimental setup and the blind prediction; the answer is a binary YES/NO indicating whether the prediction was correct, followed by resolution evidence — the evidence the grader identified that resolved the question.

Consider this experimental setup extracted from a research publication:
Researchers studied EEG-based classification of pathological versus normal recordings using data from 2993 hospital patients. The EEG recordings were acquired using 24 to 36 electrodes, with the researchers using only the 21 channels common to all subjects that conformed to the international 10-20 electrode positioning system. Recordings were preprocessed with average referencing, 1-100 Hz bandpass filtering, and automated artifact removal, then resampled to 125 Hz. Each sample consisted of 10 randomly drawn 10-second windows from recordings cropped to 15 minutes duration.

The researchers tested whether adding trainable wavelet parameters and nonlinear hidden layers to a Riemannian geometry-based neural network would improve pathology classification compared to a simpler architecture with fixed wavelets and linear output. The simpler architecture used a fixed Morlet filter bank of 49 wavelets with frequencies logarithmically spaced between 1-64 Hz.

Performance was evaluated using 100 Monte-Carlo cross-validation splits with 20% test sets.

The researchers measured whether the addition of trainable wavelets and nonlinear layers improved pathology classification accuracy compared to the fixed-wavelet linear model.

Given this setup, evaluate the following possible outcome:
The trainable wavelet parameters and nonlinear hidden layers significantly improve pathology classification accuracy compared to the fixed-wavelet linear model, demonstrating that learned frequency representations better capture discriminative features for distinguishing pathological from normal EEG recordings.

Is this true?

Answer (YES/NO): NO